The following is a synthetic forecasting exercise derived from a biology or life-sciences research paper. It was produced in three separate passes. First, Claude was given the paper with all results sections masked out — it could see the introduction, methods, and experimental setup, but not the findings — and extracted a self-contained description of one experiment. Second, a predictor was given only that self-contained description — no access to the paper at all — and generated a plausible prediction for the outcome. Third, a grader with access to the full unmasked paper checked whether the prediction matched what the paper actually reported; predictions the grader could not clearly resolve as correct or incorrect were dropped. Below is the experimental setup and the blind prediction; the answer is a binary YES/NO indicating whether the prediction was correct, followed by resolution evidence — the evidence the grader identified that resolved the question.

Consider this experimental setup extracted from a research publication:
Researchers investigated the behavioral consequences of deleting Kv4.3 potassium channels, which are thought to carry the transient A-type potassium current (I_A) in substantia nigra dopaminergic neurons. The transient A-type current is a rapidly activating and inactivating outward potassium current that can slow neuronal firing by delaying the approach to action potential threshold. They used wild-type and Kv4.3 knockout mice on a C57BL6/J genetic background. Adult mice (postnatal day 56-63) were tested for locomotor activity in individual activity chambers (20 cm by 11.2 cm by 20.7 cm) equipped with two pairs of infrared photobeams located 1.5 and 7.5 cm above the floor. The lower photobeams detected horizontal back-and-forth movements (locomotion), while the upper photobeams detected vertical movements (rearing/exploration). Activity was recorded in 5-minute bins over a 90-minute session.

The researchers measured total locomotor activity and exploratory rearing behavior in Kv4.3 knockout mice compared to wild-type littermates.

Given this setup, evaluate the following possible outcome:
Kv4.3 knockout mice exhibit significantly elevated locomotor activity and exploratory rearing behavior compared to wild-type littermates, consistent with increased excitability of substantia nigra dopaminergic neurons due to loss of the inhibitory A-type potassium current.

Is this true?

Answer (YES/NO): NO